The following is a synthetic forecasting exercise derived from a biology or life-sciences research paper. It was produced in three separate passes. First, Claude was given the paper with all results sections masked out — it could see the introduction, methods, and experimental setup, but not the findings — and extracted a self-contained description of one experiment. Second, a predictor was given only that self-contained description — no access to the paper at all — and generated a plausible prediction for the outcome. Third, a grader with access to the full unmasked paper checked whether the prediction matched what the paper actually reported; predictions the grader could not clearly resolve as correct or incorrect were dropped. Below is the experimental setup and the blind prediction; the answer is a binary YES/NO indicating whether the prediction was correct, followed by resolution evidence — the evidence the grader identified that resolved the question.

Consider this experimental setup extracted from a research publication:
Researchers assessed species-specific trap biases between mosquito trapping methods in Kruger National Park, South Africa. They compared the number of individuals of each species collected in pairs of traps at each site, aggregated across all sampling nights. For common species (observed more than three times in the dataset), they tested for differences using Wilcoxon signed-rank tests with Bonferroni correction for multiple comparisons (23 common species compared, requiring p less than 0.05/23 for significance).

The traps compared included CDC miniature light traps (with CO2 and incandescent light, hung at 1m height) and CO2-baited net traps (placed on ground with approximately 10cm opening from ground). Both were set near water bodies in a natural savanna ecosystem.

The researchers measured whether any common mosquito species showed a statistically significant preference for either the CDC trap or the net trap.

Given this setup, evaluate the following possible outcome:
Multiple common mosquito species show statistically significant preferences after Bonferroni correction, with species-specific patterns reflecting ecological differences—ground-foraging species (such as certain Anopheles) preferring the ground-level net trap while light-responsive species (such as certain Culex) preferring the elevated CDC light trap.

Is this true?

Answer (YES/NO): NO